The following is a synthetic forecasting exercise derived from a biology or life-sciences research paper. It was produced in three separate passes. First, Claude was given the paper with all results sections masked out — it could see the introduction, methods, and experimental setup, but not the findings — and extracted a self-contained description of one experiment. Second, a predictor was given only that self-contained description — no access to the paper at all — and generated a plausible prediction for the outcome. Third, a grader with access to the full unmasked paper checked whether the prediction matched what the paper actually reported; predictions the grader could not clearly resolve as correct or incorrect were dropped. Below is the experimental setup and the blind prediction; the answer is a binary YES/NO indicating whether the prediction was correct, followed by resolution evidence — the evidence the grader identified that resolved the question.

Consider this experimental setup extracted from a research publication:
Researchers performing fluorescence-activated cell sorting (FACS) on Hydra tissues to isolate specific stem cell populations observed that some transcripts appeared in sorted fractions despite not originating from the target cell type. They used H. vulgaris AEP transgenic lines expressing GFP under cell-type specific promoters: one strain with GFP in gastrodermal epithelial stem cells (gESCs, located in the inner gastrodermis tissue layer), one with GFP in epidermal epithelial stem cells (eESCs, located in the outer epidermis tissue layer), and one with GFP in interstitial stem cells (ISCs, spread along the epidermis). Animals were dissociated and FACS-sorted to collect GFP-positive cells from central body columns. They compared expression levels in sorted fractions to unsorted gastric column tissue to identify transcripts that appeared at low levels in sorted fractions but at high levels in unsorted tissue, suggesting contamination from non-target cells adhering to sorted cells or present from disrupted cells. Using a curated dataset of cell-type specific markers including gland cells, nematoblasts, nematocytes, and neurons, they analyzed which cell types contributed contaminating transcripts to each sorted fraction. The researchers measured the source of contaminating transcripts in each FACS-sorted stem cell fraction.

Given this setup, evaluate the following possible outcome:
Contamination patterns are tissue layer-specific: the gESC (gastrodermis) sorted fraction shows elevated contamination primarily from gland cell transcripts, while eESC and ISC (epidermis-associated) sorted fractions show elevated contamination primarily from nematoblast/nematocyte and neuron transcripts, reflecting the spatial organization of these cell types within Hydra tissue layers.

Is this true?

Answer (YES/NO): NO